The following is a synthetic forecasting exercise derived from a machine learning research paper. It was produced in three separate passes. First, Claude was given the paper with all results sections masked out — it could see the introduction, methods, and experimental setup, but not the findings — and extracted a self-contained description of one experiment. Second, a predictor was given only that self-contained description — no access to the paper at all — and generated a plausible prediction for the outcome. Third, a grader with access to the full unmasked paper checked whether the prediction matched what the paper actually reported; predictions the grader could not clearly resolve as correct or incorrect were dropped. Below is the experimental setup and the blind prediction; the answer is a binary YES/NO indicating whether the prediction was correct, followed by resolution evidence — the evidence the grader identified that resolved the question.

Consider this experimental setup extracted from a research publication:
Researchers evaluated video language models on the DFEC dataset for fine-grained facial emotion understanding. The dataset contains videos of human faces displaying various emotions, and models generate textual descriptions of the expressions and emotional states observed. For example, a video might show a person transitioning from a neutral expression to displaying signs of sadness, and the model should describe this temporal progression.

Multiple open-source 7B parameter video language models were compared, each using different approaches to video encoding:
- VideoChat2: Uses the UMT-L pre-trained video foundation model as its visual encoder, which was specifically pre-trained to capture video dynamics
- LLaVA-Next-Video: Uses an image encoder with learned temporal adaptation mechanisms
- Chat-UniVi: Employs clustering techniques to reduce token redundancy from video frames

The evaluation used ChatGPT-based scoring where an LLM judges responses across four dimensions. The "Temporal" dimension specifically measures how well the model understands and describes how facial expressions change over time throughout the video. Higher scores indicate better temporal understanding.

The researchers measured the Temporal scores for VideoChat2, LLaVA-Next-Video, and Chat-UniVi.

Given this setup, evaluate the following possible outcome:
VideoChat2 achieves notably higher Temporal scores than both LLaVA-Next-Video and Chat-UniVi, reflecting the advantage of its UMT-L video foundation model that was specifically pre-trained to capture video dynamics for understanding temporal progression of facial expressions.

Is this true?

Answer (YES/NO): NO